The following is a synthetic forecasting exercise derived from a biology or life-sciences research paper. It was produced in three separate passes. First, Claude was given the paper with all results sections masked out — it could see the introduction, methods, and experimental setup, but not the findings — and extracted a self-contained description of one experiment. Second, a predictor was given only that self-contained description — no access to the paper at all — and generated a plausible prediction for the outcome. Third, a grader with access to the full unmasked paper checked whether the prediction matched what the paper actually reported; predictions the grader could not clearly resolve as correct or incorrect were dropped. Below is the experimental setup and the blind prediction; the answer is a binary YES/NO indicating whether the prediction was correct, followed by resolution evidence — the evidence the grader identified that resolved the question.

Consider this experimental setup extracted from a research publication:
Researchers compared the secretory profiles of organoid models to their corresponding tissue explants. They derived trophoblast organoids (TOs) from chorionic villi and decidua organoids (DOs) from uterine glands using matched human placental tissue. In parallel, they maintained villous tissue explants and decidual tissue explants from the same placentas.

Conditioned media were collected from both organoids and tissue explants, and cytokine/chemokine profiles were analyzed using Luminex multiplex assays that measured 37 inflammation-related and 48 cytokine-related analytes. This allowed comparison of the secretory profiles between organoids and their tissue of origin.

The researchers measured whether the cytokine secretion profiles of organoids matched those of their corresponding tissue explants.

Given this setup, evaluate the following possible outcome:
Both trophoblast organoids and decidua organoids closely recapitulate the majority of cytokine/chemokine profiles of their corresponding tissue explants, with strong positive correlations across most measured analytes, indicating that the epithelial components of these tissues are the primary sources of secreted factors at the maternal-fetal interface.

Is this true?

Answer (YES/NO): NO